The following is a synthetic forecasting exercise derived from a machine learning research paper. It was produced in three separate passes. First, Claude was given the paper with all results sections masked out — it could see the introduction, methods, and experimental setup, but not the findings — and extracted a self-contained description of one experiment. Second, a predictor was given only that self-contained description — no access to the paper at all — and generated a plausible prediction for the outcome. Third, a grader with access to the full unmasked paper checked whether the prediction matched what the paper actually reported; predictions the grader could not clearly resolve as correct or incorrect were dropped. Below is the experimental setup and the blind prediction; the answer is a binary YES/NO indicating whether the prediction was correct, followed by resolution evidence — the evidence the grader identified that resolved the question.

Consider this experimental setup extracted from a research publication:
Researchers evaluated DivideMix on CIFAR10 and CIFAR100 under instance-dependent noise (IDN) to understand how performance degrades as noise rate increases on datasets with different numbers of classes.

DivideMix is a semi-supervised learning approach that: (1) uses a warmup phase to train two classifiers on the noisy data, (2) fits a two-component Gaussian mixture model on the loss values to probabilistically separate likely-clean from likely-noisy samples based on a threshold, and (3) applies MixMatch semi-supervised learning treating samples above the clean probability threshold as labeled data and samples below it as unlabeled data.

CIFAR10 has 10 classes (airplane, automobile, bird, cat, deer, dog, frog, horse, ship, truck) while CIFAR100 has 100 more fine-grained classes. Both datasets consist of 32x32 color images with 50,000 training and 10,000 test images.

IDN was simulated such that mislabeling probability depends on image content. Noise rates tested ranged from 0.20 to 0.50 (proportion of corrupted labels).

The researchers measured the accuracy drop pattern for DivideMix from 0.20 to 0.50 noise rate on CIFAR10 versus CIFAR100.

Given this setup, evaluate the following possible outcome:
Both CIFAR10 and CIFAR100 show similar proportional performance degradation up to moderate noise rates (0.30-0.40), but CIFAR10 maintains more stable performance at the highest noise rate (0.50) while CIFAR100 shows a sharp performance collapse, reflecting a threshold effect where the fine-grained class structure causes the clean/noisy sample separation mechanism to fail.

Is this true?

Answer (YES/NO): NO